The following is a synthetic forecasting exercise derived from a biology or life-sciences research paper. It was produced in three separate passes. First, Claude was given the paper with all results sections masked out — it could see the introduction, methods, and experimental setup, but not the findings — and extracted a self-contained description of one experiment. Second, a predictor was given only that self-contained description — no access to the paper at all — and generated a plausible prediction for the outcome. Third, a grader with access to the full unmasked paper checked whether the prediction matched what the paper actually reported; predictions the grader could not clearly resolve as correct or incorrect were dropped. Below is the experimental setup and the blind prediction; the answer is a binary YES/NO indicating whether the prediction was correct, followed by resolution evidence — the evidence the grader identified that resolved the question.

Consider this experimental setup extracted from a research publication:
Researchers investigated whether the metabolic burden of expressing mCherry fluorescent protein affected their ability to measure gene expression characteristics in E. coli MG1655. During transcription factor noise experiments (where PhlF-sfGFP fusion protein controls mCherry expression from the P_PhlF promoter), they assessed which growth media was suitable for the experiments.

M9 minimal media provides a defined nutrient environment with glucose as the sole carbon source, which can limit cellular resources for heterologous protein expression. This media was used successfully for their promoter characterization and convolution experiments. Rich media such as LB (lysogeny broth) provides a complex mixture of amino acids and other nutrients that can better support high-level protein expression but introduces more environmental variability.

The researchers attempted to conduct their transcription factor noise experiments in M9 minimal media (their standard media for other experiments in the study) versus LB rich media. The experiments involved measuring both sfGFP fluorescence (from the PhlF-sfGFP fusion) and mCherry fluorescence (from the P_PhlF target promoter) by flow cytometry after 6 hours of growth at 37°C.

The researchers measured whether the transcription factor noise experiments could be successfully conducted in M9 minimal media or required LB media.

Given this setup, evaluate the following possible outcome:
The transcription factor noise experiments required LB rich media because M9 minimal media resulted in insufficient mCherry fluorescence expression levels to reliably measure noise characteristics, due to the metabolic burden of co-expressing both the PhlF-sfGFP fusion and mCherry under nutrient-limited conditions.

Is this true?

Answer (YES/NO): YES